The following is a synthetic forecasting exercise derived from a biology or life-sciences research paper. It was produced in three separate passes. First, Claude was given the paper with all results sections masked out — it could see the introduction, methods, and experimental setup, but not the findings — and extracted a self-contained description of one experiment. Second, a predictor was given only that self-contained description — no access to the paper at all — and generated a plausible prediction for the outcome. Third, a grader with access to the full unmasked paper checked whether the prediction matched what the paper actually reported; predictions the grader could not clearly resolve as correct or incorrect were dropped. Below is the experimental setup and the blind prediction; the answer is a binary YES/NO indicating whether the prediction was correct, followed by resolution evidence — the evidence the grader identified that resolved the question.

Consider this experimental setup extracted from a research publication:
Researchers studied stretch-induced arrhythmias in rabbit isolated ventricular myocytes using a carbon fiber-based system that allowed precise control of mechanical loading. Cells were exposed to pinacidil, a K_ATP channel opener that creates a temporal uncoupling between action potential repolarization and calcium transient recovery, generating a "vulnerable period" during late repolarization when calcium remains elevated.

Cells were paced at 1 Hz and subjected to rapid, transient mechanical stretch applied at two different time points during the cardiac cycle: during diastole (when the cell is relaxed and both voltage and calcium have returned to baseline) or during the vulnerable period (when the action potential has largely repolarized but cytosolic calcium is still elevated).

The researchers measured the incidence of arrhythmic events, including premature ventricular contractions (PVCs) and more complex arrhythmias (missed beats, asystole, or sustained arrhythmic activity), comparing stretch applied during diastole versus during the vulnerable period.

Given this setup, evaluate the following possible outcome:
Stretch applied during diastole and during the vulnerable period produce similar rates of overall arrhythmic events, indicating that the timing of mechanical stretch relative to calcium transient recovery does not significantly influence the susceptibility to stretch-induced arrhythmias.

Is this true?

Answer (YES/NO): YES